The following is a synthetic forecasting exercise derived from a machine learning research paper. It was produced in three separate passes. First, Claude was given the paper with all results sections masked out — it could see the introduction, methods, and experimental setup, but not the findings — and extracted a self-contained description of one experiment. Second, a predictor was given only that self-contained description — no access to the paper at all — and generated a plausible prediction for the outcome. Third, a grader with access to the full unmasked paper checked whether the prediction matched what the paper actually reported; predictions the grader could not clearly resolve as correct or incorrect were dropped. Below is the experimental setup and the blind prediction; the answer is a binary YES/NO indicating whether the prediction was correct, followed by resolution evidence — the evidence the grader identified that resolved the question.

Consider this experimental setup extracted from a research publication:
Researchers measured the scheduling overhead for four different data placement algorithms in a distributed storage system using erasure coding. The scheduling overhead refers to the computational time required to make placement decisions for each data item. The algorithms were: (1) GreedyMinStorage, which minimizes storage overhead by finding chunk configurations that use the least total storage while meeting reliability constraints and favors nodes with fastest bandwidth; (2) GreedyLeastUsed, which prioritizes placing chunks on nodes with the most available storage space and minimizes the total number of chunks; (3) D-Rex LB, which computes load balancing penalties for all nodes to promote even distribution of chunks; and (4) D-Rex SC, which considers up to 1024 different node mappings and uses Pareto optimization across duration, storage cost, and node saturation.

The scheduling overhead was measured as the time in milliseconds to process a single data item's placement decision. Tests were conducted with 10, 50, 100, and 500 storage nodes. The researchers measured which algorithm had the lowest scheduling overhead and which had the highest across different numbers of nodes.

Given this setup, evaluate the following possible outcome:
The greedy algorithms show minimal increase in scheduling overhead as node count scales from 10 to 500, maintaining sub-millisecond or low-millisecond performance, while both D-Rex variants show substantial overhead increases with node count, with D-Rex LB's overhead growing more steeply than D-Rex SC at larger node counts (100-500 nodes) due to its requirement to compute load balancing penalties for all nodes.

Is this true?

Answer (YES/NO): NO